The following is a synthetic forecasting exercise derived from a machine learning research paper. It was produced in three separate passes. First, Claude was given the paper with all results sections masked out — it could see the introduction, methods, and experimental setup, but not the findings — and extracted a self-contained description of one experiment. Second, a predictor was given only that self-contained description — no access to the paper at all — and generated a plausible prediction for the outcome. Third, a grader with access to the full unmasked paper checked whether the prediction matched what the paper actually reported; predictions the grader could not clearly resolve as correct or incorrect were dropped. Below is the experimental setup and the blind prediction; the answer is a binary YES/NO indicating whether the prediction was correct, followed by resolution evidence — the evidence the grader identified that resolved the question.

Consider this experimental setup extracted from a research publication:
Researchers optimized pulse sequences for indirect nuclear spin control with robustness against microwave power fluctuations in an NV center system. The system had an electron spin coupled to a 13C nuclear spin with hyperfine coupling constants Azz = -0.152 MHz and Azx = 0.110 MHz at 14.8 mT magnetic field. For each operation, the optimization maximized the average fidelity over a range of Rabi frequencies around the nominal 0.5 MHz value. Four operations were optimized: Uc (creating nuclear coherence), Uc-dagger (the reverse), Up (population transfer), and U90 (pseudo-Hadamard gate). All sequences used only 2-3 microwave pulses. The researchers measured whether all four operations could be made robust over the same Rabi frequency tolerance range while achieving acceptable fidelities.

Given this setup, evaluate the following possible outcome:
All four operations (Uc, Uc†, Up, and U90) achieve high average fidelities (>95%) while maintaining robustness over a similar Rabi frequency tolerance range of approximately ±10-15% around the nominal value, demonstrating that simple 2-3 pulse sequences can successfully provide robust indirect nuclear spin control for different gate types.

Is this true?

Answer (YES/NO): NO